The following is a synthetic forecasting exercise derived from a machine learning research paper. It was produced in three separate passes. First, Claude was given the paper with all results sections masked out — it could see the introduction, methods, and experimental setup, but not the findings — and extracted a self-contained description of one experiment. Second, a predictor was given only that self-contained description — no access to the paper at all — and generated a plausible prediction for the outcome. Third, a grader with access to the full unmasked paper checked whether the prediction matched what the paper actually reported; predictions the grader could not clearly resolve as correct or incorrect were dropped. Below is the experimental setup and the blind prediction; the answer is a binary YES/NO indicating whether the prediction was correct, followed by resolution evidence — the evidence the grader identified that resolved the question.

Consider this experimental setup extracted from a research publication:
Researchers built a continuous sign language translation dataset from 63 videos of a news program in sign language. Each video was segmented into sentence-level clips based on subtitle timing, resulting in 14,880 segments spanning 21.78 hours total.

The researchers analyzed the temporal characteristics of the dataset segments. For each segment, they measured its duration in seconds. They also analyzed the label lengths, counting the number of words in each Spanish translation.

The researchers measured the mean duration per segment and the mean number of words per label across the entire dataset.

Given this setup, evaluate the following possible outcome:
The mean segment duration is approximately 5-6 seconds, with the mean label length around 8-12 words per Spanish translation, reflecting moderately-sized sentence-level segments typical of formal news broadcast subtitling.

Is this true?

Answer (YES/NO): NO